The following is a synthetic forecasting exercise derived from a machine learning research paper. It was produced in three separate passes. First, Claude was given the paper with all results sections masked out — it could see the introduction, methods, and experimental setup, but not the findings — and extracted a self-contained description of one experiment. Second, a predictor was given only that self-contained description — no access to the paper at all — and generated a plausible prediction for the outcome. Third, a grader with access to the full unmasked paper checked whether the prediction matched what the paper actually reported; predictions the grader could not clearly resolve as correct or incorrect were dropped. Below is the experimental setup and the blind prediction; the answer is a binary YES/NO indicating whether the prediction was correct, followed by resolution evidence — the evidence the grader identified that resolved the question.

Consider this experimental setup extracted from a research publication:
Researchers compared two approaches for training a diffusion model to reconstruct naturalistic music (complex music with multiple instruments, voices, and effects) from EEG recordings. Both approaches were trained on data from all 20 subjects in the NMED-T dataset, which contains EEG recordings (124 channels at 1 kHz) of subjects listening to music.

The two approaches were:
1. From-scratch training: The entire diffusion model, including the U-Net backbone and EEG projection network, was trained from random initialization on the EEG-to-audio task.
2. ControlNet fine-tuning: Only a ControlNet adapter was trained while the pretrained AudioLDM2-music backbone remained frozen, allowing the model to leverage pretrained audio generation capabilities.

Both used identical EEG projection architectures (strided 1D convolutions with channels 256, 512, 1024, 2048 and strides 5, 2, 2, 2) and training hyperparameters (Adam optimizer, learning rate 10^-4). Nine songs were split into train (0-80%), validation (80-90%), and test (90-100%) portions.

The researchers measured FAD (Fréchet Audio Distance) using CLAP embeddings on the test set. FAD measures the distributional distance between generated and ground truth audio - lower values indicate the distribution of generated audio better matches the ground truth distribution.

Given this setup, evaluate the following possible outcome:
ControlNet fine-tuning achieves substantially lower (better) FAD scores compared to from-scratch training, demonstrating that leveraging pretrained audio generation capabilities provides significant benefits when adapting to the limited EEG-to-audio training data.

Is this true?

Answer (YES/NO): NO